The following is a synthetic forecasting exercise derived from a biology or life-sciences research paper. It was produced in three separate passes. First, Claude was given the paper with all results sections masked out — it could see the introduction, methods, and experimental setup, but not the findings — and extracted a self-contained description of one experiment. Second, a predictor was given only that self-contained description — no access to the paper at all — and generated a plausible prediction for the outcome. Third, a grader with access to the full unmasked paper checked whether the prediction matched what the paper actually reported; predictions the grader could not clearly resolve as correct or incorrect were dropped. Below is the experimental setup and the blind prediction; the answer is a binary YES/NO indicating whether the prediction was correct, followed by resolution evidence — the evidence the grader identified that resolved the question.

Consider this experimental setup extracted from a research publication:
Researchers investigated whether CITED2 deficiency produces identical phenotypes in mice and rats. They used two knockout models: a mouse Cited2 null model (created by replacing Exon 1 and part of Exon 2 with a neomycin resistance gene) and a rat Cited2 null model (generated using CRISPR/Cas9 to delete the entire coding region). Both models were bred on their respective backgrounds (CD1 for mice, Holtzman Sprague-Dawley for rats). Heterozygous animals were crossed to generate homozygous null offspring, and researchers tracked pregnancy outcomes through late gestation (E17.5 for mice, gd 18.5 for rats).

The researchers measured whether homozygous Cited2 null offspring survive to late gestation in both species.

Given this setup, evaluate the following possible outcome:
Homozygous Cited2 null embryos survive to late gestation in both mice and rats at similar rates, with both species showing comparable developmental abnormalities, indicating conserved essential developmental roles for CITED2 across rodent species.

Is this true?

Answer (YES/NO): NO